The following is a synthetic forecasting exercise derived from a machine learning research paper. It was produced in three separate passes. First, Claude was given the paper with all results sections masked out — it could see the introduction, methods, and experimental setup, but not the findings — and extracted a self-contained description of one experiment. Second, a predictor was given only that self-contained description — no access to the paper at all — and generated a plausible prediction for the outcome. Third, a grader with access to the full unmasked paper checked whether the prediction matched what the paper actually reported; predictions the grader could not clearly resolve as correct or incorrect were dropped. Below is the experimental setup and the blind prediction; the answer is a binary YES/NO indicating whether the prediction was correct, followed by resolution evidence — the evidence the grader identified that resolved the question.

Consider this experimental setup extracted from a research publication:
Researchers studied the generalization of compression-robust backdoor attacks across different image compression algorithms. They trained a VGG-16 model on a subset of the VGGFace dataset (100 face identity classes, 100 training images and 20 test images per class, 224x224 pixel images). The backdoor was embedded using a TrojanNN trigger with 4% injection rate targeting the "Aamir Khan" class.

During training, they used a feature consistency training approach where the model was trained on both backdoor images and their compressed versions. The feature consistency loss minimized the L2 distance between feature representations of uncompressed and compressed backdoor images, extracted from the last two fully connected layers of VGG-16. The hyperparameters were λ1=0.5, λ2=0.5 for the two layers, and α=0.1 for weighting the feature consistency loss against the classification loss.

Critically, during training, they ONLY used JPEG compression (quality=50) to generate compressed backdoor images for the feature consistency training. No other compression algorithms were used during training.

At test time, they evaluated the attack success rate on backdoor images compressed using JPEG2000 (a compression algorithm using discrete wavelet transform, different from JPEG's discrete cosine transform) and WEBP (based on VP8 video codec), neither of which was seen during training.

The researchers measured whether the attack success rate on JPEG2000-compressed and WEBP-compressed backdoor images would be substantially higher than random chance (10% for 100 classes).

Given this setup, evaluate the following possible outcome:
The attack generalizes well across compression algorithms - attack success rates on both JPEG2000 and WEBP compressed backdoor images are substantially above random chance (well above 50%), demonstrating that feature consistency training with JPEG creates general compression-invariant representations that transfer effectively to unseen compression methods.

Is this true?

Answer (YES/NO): YES